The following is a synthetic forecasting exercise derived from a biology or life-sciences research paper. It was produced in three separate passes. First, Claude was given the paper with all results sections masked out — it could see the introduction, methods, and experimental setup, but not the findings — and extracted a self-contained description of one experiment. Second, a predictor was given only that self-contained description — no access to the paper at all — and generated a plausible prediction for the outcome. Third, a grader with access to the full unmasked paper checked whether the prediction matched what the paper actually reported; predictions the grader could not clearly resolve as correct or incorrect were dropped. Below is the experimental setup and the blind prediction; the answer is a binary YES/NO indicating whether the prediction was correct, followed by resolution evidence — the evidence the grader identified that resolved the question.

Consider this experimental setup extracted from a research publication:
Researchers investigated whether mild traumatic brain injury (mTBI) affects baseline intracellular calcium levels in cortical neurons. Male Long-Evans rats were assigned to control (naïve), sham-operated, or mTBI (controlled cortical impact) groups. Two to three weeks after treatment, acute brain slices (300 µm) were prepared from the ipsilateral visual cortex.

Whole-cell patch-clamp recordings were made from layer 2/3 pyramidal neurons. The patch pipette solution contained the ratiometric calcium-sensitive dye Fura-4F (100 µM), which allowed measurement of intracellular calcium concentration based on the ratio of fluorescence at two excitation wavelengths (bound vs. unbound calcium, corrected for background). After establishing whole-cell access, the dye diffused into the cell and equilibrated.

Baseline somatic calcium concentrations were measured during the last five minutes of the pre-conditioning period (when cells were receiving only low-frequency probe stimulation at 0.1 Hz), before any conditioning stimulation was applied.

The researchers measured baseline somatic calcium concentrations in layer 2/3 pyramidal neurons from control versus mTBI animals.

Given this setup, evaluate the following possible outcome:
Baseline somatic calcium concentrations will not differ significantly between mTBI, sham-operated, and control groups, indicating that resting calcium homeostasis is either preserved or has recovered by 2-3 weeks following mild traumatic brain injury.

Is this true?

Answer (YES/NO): NO